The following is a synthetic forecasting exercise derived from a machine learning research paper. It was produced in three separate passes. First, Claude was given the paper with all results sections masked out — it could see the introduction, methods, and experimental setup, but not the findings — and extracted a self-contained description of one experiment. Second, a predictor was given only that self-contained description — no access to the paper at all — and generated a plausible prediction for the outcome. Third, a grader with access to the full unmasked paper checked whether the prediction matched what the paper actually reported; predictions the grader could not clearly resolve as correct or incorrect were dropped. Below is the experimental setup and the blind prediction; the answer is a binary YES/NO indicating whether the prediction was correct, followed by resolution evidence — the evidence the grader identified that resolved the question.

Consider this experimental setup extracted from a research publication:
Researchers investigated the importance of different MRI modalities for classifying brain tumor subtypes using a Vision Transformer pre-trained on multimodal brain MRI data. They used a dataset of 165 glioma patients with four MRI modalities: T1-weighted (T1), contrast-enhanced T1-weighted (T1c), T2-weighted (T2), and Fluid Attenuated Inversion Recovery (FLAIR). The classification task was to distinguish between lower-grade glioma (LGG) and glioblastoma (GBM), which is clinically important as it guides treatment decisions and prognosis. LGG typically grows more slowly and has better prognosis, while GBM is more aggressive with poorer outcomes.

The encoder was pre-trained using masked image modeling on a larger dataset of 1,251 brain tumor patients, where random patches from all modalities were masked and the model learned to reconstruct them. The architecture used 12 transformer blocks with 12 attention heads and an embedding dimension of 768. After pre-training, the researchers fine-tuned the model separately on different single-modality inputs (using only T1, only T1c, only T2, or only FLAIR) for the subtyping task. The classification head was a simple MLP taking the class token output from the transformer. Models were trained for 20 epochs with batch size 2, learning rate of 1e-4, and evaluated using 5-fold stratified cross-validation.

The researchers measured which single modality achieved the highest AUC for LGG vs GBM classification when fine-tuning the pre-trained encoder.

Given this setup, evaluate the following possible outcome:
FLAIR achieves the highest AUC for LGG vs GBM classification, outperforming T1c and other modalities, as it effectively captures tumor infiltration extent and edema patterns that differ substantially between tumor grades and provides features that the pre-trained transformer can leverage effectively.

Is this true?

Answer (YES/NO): NO